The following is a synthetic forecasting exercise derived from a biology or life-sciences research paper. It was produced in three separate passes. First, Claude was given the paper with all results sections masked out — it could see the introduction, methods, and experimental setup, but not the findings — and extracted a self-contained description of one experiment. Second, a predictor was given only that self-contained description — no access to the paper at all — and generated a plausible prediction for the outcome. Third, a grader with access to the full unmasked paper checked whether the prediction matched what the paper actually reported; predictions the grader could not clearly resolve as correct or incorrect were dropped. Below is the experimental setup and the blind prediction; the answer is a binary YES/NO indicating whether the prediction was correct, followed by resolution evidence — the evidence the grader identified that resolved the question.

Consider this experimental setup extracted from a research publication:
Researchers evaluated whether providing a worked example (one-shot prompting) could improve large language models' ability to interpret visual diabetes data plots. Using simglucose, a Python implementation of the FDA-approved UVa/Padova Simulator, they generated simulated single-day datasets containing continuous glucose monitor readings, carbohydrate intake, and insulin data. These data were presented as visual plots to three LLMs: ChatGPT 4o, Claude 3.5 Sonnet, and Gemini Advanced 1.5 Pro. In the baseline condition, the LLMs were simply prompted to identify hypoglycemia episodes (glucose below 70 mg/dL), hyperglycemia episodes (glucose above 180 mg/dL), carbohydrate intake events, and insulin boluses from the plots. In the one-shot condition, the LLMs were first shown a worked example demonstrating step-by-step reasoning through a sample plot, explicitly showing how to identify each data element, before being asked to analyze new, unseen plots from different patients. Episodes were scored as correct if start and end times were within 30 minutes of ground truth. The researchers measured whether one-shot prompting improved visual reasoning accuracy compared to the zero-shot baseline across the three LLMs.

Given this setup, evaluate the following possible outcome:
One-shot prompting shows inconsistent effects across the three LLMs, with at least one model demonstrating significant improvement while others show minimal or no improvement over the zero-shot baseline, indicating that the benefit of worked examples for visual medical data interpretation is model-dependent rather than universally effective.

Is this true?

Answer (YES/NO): NO